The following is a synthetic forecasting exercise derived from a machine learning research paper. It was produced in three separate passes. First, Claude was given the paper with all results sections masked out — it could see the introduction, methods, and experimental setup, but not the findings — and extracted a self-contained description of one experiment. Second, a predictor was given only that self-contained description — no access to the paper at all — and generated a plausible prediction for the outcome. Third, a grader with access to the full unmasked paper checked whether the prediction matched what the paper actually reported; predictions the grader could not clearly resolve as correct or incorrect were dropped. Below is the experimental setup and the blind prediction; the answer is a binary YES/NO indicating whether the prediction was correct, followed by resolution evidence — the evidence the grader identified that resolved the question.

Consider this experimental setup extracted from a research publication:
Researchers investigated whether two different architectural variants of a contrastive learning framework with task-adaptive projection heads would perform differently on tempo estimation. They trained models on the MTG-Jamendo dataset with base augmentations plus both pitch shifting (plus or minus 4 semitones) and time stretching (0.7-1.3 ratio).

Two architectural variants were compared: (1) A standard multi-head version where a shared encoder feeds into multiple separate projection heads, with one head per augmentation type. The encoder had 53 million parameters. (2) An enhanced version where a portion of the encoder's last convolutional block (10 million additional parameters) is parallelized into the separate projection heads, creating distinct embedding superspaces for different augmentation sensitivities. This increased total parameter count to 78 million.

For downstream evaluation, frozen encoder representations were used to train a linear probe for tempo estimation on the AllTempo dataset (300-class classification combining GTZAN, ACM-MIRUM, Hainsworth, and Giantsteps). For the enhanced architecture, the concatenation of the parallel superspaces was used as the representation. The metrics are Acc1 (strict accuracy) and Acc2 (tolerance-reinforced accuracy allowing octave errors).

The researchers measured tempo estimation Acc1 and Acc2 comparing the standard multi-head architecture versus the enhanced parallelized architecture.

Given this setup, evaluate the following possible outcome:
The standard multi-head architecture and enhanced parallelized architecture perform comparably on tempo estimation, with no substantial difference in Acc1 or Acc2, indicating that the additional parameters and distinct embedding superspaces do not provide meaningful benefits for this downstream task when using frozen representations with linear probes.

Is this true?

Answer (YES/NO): NO